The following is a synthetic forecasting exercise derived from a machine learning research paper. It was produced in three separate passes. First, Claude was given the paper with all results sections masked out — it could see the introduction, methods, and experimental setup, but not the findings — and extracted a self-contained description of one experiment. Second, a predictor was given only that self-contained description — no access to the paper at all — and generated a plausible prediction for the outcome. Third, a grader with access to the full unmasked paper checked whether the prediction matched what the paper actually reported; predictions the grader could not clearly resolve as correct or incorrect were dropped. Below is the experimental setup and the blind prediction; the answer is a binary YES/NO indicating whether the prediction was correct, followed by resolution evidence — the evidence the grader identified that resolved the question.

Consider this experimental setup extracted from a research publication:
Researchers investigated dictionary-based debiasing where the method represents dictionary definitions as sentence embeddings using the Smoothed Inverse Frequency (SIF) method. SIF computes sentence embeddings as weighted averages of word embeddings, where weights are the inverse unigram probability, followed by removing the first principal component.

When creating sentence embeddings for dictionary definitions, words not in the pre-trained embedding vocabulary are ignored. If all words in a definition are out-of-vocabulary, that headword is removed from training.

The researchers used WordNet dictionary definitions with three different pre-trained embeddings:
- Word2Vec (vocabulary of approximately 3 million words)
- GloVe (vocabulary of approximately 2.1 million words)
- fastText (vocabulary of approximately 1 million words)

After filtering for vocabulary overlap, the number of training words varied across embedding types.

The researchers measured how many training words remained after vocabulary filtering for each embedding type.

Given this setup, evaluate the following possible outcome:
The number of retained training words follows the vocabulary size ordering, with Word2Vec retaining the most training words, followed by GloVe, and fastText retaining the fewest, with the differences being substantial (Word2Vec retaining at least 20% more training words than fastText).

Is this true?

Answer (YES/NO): NO